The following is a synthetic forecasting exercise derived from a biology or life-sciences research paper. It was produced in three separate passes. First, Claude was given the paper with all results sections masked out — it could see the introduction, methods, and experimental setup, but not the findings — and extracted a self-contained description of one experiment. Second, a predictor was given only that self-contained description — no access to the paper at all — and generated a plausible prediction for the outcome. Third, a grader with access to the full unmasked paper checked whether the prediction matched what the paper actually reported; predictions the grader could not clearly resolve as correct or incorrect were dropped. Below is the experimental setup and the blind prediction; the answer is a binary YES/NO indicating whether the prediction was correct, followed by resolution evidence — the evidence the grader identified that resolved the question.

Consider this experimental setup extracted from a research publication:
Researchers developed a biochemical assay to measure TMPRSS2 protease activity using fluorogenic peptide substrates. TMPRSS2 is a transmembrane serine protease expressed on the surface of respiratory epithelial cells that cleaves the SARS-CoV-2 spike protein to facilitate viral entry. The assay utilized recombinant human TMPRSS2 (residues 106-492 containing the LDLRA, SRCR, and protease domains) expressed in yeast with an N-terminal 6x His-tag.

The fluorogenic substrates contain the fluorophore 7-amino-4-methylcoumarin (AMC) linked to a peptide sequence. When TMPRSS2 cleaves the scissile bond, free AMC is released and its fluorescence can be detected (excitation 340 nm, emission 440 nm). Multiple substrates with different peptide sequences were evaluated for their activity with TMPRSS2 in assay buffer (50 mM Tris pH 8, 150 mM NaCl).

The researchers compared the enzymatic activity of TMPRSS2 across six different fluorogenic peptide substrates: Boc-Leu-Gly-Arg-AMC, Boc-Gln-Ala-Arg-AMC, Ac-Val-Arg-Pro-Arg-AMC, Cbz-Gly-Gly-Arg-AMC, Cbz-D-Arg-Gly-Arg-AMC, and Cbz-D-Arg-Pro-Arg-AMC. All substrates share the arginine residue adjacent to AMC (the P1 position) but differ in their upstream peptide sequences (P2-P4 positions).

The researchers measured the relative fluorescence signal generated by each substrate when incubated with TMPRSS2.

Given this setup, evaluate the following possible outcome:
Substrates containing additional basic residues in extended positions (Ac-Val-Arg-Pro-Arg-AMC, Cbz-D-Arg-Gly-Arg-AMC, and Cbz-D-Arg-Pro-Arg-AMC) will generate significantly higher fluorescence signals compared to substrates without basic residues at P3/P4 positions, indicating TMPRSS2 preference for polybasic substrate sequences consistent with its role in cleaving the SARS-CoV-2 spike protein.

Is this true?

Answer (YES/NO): NO